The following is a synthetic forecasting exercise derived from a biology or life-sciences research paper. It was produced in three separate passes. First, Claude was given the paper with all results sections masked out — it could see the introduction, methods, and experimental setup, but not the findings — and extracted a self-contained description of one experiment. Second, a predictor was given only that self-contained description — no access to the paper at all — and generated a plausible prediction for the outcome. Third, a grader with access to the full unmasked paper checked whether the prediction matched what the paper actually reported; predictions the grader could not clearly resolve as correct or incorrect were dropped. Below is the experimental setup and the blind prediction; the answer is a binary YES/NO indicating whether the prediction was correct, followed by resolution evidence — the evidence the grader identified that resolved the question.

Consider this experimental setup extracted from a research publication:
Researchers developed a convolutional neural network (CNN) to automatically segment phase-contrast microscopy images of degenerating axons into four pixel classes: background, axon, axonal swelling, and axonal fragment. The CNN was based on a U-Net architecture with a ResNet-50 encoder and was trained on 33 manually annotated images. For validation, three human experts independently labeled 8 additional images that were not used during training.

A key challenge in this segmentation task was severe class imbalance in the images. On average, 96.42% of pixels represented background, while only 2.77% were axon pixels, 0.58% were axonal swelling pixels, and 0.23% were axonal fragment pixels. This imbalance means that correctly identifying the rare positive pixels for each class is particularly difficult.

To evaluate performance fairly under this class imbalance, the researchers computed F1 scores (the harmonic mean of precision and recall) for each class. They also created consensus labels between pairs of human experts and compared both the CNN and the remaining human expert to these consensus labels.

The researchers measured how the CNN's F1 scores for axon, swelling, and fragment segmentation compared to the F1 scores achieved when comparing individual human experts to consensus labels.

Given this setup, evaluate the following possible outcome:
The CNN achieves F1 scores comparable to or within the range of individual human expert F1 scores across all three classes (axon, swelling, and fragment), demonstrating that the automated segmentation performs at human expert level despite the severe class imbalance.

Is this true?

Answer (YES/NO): YES